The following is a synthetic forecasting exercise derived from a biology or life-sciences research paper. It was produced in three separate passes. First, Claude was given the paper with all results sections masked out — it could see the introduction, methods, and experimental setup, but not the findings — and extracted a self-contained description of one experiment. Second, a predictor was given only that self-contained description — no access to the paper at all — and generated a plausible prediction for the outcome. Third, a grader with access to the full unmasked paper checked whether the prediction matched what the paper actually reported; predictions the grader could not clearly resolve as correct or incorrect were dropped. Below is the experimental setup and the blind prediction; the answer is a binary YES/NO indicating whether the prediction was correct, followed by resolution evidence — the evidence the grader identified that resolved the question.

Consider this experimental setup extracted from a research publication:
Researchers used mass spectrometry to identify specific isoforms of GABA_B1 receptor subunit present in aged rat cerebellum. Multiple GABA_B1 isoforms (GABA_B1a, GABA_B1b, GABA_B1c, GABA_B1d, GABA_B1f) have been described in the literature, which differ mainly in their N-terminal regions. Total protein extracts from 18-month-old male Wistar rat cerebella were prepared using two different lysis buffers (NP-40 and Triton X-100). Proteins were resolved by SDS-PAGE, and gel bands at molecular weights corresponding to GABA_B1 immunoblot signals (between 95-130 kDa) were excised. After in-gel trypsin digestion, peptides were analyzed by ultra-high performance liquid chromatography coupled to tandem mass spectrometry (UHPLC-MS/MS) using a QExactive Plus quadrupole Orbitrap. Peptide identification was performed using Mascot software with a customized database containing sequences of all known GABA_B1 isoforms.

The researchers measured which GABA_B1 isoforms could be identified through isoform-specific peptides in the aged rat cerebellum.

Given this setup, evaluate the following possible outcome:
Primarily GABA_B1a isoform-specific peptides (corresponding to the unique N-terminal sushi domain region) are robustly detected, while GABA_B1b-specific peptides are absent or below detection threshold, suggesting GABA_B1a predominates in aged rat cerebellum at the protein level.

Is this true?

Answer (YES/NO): NO